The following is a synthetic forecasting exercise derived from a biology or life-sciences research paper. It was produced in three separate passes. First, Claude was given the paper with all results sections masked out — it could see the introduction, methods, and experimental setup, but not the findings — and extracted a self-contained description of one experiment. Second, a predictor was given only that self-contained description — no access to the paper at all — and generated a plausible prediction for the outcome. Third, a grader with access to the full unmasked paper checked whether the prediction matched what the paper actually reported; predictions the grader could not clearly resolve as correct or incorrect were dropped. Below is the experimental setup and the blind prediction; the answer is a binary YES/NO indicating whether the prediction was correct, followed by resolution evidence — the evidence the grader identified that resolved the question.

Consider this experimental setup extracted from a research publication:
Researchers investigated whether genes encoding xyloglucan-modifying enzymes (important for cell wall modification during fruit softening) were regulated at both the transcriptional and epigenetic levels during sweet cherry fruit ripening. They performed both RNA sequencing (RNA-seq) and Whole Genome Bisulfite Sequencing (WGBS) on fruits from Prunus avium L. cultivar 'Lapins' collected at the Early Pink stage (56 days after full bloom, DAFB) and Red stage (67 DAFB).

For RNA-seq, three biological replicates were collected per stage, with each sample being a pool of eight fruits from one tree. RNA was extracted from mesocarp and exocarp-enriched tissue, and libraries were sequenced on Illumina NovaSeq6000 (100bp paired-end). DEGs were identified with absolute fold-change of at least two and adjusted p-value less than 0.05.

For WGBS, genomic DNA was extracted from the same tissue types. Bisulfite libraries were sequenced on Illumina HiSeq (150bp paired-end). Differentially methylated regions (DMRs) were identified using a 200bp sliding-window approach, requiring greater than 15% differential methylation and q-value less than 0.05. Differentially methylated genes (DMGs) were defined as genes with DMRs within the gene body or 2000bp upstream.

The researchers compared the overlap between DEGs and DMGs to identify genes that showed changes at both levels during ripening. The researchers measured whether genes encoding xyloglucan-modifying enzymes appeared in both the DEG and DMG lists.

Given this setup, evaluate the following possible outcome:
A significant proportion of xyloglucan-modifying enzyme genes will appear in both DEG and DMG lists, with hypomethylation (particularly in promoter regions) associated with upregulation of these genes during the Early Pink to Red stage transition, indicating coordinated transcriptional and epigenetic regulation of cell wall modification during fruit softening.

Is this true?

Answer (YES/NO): NO